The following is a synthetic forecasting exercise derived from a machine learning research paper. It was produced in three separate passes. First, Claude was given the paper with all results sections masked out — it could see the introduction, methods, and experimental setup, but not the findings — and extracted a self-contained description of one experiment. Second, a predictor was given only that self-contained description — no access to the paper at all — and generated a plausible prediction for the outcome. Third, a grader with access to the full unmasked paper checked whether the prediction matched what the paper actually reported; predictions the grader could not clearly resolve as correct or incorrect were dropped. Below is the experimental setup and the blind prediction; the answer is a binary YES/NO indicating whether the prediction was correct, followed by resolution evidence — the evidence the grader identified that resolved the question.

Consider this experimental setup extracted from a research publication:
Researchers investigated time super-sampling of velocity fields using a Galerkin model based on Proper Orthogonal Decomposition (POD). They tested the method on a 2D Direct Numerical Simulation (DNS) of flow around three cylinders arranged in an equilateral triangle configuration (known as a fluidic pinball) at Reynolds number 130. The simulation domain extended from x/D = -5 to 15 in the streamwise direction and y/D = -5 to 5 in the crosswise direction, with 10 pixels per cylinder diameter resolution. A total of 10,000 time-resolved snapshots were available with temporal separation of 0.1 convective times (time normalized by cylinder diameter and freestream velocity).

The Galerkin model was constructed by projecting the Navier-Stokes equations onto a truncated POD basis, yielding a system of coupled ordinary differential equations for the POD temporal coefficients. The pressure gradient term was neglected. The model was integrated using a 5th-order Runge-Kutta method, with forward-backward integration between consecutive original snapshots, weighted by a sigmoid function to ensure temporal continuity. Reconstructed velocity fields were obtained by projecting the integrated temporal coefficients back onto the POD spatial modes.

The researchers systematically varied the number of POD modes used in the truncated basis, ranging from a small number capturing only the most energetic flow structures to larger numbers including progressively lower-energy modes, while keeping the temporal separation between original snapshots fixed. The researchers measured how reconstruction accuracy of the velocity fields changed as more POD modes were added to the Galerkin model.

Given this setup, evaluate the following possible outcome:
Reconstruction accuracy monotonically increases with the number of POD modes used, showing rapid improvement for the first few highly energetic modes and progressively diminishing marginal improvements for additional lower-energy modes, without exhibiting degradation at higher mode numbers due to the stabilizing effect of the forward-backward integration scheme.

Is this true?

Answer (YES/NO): NO